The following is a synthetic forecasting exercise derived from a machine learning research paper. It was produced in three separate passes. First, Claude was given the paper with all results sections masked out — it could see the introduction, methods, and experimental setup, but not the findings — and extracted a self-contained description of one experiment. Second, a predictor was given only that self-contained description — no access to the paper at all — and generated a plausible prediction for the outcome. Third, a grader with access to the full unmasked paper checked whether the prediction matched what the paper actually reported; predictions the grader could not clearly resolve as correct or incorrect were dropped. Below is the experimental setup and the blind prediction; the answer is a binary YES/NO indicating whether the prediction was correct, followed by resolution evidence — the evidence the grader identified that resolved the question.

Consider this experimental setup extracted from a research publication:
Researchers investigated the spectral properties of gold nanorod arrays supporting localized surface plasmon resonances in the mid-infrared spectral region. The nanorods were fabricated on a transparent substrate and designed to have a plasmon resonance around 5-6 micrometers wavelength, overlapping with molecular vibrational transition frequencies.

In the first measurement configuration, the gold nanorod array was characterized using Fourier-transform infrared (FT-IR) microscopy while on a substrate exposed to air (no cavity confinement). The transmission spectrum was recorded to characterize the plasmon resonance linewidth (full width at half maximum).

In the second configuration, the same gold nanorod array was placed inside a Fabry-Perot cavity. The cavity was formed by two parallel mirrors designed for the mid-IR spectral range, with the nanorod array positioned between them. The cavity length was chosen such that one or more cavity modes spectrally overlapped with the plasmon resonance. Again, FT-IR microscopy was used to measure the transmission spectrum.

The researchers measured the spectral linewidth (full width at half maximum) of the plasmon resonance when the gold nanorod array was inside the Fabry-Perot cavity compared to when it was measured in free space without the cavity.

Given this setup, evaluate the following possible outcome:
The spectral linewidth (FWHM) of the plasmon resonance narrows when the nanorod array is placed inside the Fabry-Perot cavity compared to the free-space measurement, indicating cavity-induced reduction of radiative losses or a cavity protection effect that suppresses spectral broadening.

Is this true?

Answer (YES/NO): YES